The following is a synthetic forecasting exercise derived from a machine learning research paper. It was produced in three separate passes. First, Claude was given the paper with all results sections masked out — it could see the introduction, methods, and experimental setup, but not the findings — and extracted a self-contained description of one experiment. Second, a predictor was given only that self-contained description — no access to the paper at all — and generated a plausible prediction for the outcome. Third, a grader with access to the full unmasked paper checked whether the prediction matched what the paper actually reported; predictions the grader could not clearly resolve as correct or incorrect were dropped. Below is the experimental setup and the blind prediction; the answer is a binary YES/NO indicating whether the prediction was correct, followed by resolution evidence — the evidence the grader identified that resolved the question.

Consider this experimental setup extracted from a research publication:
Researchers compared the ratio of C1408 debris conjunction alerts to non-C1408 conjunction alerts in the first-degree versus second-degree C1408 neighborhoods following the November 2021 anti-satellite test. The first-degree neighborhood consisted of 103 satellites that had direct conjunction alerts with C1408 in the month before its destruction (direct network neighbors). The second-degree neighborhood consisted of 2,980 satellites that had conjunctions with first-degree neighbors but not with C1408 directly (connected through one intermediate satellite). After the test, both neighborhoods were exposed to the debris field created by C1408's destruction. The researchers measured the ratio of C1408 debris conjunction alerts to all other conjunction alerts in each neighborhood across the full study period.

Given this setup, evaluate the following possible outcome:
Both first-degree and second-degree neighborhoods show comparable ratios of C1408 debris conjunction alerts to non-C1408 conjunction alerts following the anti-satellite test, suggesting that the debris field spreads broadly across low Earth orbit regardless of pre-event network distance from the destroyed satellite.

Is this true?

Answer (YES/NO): NO